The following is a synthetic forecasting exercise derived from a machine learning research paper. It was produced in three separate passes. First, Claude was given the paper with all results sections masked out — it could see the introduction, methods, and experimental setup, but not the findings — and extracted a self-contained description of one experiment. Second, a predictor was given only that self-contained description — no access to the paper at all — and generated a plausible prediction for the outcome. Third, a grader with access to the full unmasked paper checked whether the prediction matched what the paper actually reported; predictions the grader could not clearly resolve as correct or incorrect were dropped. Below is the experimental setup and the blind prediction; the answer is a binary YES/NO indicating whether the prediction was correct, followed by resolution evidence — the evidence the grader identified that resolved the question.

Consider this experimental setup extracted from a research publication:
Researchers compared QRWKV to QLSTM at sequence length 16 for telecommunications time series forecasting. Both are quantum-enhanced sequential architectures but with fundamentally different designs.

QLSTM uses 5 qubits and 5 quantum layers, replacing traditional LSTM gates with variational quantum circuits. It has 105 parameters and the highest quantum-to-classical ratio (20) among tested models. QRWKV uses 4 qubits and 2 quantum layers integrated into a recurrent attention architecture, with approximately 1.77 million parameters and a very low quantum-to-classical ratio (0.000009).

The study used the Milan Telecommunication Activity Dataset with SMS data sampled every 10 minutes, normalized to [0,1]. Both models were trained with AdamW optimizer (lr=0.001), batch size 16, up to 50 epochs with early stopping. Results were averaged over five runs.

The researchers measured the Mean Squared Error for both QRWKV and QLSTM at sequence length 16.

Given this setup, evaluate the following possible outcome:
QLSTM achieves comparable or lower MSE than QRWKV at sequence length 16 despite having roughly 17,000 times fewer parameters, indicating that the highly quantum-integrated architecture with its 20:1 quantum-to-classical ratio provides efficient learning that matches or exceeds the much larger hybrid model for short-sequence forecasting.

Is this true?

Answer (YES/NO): YES